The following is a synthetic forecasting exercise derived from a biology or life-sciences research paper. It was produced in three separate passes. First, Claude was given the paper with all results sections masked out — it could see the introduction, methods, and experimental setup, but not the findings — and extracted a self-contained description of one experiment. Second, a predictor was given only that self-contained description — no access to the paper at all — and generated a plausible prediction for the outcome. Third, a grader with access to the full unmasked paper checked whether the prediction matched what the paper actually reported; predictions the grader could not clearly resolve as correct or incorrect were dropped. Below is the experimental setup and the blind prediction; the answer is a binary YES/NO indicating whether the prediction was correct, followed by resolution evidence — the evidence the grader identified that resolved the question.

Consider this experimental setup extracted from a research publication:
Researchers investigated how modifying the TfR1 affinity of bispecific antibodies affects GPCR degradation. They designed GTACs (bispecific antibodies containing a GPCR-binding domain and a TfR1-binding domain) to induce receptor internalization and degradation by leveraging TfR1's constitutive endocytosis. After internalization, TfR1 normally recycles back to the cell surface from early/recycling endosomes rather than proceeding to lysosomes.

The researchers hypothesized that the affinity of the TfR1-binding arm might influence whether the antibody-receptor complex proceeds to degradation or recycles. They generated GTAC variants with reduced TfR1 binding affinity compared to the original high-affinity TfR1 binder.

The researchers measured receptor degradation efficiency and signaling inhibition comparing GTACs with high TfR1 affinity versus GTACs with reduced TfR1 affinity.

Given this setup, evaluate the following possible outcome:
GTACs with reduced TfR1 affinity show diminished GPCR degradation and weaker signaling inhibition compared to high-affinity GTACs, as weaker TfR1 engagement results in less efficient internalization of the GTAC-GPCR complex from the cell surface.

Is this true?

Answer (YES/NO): NO